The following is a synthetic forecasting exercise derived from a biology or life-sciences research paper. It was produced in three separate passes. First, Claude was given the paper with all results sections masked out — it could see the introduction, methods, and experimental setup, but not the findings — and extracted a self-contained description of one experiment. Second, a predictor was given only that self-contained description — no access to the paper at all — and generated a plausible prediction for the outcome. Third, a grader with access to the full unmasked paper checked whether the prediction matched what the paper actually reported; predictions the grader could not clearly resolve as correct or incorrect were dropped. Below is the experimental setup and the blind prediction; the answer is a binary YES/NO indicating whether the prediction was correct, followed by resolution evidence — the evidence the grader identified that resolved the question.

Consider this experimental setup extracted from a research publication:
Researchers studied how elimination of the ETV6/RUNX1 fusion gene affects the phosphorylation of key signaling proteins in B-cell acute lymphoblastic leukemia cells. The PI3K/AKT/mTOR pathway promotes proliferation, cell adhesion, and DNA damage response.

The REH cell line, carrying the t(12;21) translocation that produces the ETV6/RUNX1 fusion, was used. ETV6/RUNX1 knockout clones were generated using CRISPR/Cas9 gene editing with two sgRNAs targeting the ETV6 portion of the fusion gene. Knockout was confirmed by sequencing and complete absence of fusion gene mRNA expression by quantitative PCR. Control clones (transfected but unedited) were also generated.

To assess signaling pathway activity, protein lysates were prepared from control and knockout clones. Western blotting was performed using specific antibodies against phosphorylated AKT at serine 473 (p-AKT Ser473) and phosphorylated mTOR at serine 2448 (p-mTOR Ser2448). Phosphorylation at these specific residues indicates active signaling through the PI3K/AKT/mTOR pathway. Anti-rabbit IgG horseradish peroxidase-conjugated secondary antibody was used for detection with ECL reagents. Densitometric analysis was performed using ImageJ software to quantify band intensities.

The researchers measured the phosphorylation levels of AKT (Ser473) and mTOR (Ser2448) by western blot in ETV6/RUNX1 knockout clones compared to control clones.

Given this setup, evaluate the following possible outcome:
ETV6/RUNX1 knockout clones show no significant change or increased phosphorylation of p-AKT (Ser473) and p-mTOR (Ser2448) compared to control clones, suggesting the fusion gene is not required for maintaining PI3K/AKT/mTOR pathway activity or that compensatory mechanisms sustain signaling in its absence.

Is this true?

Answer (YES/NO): NO